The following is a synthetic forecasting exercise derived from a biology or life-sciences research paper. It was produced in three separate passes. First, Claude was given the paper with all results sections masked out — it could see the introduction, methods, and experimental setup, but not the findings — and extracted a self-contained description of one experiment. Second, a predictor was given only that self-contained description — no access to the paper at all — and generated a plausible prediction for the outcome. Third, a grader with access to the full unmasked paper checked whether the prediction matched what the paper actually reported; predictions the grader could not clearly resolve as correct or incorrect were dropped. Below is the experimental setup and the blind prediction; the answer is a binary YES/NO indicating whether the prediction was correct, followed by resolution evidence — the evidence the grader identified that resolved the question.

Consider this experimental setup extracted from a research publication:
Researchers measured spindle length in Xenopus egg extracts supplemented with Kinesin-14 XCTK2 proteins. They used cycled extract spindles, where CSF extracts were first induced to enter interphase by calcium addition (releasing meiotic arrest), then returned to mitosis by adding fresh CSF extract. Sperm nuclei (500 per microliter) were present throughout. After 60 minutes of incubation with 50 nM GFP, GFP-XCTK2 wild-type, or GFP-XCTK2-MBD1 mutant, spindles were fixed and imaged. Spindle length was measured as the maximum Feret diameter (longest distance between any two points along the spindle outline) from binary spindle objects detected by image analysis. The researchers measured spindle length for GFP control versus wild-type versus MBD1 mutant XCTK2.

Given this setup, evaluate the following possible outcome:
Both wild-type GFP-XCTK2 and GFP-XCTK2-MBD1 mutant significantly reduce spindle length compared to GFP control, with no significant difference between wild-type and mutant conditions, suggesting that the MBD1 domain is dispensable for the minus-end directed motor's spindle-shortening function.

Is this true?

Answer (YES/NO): NO